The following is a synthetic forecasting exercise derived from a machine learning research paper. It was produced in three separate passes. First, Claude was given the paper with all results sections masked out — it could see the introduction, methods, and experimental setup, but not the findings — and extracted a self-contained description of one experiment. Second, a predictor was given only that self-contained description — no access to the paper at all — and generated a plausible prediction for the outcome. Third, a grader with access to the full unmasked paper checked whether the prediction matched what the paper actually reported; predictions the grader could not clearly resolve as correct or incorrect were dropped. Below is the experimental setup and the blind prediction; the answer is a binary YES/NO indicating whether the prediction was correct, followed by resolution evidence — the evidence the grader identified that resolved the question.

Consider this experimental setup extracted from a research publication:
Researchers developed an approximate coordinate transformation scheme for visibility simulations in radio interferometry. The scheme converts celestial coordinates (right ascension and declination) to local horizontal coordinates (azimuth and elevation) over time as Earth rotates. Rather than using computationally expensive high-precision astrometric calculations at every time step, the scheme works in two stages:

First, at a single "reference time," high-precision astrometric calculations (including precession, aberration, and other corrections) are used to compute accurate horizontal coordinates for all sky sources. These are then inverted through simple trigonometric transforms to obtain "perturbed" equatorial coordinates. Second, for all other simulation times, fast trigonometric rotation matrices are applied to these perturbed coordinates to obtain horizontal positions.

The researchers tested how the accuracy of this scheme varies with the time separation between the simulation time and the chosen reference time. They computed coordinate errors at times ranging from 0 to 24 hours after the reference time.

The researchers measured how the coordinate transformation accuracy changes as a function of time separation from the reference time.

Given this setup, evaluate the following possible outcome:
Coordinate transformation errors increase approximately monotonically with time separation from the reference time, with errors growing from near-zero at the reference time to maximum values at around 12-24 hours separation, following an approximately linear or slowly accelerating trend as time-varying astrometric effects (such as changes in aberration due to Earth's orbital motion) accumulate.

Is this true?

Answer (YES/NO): NO